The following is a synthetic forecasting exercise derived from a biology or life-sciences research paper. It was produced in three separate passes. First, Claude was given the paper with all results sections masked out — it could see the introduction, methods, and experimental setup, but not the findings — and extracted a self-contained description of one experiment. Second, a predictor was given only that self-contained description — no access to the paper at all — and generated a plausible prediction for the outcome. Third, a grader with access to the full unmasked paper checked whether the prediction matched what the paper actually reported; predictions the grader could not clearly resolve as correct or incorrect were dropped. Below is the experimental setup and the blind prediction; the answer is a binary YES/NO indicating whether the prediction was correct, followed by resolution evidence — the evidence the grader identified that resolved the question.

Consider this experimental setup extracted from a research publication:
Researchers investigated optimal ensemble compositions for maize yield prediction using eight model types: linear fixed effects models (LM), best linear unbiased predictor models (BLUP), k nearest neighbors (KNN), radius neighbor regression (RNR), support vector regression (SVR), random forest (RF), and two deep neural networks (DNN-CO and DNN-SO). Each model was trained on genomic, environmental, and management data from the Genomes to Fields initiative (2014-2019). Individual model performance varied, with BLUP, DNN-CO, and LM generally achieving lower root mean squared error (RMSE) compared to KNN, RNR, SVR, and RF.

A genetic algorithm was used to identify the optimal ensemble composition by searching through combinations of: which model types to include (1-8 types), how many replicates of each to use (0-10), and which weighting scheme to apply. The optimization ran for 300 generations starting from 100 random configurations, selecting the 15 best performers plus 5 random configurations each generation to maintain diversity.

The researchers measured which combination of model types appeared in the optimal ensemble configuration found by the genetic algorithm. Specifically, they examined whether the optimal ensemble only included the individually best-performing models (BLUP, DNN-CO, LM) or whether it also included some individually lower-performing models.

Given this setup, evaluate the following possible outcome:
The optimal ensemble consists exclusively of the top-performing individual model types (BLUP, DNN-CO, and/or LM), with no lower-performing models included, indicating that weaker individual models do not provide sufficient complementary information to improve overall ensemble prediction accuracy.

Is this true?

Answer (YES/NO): NO